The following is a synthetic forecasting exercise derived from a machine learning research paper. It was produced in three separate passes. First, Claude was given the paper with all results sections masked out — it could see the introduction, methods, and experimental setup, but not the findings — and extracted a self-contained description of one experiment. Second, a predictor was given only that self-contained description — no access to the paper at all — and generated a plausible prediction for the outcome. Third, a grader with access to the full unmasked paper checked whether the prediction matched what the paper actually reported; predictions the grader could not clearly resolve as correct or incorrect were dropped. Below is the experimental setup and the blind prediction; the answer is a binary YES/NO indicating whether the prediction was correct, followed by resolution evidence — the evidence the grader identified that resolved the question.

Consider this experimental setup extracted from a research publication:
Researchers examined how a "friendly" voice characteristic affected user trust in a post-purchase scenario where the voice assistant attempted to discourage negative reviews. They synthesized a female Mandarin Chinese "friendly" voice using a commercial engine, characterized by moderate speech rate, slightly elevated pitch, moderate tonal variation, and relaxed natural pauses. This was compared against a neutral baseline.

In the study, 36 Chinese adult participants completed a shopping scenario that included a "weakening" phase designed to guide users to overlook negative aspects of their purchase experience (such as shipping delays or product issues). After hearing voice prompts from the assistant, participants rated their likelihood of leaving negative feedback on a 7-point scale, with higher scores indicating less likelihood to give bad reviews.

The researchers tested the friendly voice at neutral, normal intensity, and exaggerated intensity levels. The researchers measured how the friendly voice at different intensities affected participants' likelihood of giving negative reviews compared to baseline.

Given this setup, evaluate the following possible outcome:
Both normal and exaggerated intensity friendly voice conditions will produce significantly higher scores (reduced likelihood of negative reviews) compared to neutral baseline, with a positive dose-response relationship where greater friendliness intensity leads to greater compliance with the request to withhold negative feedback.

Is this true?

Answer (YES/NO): YES